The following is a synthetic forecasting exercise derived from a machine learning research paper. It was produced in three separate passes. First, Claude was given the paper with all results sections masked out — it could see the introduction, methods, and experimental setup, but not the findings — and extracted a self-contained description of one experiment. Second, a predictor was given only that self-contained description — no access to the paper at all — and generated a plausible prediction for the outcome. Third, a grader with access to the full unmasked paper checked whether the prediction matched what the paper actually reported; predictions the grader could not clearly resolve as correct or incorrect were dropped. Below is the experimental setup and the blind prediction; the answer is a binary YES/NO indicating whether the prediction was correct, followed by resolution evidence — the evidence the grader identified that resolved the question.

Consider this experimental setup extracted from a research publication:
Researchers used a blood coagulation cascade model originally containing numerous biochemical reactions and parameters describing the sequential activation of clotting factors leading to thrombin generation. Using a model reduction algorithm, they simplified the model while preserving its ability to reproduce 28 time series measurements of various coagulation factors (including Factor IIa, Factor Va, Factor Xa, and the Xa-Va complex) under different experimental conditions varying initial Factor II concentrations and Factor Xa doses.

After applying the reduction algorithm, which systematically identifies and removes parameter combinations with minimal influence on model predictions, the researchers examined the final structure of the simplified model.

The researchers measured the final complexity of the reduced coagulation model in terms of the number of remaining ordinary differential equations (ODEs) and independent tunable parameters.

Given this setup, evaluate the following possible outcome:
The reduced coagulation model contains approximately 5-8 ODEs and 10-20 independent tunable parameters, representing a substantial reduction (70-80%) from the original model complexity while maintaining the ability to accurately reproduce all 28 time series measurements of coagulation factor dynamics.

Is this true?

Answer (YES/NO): NO